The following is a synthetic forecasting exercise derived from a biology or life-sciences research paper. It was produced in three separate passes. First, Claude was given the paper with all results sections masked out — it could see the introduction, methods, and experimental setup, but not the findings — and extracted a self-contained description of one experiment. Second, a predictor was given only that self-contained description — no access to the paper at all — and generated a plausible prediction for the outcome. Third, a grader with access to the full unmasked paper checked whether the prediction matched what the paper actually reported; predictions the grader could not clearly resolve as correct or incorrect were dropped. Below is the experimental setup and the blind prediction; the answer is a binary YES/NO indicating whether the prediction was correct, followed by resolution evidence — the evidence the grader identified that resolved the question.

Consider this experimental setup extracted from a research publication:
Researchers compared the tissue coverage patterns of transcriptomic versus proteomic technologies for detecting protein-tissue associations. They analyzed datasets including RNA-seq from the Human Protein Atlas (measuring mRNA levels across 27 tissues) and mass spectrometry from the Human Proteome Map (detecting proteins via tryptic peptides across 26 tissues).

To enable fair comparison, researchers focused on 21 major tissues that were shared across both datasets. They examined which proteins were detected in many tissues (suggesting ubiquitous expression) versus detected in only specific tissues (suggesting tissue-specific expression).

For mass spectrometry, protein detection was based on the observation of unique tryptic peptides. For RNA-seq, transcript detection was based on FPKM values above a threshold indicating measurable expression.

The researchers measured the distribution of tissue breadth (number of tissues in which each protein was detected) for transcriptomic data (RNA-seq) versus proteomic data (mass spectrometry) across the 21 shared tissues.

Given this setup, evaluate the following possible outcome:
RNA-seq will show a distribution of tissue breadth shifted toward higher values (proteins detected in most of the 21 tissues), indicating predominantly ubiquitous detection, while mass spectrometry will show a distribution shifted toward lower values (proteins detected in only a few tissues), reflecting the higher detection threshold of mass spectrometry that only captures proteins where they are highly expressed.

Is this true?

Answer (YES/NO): NO